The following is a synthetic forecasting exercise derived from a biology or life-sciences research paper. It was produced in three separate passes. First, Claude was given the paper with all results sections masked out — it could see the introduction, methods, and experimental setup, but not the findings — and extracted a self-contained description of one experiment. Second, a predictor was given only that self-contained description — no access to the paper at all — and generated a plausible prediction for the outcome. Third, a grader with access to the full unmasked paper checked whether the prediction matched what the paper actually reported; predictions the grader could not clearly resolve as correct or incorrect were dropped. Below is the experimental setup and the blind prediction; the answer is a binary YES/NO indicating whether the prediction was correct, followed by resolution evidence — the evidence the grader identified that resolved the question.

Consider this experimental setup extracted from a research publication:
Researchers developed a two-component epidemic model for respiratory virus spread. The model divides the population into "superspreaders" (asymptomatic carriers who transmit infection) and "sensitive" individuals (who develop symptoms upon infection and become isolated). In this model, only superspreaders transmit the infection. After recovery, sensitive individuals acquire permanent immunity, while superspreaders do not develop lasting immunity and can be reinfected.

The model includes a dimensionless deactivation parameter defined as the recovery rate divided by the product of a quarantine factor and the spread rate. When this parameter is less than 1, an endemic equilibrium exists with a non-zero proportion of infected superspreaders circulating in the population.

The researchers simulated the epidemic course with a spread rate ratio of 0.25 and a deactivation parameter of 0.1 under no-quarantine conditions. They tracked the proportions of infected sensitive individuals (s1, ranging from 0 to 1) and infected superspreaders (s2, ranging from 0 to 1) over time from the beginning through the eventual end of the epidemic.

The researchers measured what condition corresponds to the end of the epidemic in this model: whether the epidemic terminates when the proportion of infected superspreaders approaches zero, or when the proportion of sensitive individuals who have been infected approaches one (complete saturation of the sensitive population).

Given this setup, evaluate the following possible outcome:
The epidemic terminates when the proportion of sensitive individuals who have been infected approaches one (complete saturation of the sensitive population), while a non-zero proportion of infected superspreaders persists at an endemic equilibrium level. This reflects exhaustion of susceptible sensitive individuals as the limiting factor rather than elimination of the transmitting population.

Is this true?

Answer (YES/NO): YES